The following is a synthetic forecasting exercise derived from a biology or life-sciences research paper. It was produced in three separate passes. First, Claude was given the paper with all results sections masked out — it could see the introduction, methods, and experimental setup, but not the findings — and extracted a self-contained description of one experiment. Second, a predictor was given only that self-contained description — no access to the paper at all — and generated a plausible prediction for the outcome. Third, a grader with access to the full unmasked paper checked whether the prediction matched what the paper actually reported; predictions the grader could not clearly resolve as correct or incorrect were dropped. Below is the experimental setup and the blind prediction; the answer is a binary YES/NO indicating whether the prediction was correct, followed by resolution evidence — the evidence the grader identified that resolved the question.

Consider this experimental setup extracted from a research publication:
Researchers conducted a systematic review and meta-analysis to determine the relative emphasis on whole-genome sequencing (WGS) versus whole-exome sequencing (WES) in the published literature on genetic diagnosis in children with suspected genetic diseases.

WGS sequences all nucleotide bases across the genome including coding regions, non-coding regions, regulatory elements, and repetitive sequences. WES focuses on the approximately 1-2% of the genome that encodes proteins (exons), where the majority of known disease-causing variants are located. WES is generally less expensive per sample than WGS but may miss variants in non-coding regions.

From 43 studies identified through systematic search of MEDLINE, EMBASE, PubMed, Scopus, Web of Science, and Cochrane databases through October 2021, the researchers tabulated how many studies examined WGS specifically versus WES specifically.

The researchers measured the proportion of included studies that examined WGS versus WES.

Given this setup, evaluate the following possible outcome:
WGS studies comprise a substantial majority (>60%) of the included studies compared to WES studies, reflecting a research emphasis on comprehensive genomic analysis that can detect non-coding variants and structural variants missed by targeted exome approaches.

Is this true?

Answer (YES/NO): NO